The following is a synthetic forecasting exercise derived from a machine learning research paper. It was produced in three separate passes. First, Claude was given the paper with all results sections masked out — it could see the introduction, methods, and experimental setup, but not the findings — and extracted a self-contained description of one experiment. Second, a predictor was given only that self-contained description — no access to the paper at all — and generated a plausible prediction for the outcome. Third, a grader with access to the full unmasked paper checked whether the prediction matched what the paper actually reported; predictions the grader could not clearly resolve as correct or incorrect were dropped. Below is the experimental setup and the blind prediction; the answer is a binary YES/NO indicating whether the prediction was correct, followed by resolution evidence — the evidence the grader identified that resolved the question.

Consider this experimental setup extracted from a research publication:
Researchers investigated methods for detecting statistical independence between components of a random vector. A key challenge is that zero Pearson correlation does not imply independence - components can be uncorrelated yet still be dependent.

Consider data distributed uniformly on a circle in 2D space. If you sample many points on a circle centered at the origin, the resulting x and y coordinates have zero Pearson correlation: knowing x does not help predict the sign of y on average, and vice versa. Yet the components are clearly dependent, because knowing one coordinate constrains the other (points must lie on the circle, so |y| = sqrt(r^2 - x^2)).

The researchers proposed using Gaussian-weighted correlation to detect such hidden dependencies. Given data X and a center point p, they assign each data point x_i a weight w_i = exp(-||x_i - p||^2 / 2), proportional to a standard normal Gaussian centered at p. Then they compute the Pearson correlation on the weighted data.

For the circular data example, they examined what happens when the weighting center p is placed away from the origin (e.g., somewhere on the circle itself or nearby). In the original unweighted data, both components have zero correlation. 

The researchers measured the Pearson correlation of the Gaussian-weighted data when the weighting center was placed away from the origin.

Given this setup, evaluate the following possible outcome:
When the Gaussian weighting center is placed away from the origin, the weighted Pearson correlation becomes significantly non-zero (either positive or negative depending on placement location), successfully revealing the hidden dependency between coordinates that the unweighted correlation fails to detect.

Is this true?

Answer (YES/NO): YES